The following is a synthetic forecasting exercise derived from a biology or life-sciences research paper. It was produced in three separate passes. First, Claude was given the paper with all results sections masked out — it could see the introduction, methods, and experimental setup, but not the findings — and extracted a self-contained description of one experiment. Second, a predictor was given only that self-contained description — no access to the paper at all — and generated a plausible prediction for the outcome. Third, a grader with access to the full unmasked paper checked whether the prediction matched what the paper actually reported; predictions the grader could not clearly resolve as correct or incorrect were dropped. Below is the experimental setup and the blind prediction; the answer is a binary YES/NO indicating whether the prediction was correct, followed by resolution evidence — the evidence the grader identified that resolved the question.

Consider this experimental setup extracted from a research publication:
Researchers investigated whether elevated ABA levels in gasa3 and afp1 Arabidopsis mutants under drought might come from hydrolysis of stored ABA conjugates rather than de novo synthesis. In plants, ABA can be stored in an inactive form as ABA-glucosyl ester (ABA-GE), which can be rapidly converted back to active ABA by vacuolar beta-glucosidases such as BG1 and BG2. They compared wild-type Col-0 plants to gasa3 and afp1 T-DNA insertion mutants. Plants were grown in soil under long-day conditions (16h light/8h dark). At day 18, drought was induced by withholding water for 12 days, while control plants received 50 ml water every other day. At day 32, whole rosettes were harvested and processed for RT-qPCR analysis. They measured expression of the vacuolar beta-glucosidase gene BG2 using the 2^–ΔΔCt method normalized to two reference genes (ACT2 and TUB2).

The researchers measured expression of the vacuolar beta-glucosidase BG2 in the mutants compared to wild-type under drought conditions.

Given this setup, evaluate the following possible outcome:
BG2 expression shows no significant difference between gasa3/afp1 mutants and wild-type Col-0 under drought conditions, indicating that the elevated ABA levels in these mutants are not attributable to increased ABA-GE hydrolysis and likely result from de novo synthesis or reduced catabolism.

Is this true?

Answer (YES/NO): NO